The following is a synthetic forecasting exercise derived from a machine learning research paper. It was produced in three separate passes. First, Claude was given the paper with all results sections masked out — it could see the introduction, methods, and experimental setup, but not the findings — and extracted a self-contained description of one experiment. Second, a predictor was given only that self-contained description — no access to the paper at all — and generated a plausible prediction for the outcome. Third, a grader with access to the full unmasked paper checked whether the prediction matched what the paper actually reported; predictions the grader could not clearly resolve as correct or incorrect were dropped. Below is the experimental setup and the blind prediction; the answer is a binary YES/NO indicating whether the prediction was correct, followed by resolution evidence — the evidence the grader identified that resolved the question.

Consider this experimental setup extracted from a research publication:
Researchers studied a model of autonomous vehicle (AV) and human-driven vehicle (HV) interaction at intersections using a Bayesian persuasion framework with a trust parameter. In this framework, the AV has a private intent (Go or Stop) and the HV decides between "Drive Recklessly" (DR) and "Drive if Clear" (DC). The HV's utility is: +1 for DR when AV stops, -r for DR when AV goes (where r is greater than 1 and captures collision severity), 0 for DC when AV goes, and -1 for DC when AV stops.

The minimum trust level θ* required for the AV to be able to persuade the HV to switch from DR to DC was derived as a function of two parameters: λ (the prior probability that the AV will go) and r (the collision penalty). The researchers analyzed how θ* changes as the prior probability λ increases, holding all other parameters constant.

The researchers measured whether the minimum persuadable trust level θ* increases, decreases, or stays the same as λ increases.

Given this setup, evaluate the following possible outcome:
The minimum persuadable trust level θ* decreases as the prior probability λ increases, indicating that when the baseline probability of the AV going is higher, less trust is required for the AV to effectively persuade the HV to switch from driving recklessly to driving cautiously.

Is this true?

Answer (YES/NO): YES